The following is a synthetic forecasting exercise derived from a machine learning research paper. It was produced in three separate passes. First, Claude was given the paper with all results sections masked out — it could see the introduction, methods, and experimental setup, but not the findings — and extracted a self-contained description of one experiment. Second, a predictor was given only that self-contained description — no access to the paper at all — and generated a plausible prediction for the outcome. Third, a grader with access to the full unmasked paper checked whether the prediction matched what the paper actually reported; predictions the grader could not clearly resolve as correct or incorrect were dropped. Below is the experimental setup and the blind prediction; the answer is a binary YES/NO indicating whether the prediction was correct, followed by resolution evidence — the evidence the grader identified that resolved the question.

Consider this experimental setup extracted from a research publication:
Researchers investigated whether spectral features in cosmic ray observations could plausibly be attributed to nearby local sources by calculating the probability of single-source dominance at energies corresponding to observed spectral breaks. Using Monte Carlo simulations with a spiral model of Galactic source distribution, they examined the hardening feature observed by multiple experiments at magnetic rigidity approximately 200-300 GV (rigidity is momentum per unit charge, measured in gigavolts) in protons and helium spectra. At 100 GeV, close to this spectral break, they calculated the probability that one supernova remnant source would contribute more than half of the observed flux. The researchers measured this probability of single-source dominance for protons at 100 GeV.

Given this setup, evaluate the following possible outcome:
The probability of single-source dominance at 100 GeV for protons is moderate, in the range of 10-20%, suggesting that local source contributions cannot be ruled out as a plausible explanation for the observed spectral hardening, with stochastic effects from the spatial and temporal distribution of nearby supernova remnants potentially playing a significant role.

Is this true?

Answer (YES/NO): NO